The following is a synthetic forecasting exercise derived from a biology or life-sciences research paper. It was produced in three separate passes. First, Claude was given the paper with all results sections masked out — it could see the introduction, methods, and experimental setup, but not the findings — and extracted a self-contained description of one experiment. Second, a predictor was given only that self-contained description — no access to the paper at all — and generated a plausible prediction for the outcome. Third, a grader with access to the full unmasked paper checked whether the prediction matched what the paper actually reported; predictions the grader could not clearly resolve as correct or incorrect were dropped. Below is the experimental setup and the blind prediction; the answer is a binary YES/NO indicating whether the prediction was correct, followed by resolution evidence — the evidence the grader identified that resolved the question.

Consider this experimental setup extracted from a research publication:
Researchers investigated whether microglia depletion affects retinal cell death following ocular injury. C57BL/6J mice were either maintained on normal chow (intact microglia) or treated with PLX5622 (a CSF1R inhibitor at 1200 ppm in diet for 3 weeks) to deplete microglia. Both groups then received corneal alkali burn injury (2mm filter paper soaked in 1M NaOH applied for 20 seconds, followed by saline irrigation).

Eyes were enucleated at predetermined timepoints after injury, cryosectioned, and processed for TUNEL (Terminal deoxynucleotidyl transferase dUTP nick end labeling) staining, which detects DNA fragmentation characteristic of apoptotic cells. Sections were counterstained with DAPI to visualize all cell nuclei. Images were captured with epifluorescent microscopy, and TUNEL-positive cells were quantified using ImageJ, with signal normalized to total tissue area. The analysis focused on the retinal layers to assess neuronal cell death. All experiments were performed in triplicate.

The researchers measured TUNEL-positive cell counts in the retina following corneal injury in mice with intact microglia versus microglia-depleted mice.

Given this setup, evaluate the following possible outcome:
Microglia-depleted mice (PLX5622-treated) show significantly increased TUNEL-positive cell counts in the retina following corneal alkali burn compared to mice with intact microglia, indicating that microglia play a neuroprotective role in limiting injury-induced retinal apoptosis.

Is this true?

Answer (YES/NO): YES